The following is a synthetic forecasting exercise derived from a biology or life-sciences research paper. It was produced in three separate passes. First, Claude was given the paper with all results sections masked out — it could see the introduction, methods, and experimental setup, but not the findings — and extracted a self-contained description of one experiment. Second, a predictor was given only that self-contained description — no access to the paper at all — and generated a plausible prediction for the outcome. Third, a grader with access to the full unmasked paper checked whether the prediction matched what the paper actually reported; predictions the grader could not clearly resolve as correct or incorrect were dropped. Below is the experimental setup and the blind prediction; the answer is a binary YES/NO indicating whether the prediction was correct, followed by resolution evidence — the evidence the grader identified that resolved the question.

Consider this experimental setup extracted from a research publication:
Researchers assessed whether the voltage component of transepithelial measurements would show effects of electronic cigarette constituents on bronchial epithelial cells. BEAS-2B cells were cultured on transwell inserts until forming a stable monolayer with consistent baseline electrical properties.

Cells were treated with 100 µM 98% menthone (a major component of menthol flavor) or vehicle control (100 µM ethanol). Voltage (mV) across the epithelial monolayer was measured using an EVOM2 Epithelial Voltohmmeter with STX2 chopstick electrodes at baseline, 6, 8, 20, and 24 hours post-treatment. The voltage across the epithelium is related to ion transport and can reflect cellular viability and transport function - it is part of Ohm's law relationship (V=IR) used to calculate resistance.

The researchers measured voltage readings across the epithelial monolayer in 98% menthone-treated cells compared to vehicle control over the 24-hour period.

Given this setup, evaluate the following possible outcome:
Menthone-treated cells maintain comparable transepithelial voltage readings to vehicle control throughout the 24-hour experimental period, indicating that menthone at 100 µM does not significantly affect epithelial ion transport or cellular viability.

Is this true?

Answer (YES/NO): NO